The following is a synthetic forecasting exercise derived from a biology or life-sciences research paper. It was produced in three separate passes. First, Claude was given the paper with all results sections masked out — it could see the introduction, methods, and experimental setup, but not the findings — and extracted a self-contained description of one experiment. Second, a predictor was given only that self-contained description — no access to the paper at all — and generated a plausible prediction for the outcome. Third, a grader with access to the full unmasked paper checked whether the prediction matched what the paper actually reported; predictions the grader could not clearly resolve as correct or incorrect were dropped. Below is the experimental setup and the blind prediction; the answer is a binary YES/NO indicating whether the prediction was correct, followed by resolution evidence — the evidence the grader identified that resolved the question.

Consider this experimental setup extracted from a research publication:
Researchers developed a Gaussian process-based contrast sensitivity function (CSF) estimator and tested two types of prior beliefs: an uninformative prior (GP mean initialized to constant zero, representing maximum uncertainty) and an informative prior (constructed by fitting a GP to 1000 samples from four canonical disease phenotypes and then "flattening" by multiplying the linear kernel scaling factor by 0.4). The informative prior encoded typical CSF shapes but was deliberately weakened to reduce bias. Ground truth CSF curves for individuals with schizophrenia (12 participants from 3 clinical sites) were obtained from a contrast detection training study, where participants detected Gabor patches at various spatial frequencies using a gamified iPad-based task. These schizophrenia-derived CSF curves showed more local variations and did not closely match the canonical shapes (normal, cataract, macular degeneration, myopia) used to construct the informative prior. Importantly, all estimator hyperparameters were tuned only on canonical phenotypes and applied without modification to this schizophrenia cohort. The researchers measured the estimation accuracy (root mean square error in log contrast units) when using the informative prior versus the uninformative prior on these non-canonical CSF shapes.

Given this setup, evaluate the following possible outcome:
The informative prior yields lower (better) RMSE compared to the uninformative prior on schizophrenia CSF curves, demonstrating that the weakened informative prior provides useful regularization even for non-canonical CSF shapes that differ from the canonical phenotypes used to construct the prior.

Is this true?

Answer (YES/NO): NO